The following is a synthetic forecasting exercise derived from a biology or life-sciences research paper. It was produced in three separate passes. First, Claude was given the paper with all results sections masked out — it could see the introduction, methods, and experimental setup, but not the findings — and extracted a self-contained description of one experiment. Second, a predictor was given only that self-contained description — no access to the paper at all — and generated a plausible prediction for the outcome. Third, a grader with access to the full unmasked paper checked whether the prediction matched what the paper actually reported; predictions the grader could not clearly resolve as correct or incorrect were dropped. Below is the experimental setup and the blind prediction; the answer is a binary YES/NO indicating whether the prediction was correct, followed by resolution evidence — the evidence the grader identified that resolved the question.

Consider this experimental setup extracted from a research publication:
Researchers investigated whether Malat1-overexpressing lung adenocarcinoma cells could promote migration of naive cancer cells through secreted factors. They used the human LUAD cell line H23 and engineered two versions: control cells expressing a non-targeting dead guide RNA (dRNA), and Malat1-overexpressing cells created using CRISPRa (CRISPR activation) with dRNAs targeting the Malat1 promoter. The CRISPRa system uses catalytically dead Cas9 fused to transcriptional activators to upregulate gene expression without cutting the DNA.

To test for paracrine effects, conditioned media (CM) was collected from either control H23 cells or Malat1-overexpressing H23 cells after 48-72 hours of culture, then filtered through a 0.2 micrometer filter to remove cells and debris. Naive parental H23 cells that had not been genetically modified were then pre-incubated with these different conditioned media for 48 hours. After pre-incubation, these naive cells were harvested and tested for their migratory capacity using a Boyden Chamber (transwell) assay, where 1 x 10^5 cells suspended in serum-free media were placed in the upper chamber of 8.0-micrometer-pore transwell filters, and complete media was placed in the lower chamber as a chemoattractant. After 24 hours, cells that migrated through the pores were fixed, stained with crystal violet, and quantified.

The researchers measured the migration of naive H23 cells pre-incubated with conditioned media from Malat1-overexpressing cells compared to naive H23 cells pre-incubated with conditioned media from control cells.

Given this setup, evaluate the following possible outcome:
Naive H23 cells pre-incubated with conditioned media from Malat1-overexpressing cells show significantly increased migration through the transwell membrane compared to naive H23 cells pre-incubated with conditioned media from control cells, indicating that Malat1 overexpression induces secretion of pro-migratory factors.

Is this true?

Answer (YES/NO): YES